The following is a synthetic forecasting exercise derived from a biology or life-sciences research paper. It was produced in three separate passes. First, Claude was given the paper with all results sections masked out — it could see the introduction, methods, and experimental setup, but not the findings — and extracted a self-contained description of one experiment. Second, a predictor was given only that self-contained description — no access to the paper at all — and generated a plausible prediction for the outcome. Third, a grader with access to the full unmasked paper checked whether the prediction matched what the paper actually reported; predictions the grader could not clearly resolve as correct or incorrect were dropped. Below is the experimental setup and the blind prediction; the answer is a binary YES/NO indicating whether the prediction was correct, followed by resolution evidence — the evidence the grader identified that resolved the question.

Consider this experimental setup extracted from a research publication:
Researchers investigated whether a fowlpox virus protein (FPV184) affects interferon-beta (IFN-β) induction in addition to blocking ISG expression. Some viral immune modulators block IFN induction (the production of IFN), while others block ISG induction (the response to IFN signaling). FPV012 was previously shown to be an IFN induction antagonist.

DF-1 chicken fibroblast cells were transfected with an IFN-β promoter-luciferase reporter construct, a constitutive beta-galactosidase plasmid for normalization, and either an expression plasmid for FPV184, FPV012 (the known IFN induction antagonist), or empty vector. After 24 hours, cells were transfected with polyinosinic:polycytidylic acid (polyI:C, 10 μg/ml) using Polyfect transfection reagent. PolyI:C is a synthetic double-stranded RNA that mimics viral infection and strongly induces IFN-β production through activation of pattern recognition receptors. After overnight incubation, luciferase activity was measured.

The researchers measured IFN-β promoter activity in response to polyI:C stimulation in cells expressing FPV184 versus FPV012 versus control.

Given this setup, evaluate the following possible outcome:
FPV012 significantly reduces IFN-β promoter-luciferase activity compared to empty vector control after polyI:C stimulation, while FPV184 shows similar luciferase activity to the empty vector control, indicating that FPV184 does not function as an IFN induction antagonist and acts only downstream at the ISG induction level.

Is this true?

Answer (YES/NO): NO